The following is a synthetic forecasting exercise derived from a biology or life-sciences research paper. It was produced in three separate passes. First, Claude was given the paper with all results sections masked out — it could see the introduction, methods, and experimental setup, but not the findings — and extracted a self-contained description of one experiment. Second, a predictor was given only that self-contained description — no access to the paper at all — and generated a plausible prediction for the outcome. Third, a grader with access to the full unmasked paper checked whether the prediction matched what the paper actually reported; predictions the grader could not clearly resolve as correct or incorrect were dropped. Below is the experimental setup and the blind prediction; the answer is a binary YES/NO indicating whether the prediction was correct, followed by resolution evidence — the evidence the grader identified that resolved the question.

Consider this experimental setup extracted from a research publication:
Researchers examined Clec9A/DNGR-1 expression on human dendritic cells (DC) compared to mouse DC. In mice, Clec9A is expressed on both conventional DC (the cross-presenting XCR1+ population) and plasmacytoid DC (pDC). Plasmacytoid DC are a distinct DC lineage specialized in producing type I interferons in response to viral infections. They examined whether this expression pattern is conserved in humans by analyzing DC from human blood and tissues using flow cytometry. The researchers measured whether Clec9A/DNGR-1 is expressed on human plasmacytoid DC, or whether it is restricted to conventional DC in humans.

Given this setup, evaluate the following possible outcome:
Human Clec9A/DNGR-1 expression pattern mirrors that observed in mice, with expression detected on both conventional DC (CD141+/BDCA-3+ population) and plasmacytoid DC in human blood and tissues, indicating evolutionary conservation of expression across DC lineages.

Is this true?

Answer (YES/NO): NO